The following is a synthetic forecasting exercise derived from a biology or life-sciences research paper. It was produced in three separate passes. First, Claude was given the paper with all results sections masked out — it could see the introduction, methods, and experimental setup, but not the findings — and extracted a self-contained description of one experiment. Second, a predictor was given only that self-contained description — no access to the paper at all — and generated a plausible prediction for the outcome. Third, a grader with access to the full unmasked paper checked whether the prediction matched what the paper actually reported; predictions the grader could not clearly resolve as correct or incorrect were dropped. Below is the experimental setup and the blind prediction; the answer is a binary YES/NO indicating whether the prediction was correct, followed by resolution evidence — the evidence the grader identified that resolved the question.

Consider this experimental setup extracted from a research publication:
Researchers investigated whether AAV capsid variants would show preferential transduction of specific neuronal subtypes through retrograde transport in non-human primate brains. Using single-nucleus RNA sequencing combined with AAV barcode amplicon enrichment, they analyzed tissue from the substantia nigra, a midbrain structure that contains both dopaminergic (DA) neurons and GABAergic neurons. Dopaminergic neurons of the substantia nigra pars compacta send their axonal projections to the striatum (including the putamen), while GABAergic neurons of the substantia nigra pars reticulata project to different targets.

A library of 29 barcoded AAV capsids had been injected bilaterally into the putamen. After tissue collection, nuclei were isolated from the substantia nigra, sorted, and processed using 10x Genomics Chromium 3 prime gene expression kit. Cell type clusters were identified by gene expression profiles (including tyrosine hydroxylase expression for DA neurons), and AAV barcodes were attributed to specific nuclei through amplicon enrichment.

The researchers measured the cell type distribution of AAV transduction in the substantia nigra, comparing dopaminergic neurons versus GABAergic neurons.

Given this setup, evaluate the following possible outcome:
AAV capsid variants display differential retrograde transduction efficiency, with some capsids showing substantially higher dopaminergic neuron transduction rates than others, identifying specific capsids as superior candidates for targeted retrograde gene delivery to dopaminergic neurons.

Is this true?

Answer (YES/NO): YES